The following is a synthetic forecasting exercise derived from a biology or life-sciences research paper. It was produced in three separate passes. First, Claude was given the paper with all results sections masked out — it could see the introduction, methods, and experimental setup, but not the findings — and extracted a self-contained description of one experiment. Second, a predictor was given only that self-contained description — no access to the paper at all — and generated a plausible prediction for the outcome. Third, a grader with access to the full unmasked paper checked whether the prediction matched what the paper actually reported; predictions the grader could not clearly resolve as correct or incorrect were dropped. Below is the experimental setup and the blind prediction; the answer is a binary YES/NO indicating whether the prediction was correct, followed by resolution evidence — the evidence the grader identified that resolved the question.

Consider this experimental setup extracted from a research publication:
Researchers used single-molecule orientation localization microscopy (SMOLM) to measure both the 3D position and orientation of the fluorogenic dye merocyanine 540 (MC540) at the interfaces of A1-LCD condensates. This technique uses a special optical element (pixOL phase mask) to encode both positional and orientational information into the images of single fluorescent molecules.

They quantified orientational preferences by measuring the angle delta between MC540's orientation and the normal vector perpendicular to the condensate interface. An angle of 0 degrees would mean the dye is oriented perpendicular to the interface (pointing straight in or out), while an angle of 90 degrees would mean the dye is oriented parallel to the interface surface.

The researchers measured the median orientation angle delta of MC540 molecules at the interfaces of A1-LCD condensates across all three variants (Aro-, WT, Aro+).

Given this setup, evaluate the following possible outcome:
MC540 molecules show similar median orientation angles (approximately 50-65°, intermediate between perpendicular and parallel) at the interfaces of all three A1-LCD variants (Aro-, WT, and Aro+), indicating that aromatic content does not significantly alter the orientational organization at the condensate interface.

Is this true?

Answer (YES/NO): NO